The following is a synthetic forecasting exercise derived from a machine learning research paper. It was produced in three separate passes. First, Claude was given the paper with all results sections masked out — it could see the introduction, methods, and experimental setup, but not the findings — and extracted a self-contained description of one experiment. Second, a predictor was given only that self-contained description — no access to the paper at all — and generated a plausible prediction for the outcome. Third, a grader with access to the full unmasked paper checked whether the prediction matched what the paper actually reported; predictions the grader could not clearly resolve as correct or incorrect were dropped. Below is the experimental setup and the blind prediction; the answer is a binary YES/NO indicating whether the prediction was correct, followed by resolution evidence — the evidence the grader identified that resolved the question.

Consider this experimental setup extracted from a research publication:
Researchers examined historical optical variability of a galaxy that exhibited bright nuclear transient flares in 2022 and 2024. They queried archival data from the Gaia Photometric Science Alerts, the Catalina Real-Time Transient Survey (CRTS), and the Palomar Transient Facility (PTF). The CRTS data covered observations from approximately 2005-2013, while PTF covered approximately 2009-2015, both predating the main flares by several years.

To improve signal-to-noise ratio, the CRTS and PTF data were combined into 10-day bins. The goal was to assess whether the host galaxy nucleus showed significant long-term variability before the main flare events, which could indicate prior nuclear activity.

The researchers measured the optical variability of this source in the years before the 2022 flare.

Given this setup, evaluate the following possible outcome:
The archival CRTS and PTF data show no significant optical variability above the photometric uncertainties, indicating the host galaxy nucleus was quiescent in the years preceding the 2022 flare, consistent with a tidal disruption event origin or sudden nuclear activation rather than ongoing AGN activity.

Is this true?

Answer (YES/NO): YES